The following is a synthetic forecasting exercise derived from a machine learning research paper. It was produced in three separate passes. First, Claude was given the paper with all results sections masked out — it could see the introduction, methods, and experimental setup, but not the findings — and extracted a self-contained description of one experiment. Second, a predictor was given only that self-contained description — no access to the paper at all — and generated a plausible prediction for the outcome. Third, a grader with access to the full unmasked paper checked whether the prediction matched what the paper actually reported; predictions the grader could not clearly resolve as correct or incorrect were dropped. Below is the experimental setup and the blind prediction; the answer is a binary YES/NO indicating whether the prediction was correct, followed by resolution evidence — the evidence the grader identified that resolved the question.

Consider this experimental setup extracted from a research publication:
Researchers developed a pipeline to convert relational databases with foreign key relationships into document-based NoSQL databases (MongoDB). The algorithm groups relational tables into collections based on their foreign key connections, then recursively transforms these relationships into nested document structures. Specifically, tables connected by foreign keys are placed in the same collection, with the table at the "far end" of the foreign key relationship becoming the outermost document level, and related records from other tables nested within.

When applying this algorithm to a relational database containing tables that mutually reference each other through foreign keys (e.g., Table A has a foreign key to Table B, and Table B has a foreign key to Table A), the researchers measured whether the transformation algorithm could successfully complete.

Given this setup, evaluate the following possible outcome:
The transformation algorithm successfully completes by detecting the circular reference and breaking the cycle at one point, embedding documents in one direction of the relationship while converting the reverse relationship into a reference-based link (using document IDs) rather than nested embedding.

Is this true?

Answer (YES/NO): NO